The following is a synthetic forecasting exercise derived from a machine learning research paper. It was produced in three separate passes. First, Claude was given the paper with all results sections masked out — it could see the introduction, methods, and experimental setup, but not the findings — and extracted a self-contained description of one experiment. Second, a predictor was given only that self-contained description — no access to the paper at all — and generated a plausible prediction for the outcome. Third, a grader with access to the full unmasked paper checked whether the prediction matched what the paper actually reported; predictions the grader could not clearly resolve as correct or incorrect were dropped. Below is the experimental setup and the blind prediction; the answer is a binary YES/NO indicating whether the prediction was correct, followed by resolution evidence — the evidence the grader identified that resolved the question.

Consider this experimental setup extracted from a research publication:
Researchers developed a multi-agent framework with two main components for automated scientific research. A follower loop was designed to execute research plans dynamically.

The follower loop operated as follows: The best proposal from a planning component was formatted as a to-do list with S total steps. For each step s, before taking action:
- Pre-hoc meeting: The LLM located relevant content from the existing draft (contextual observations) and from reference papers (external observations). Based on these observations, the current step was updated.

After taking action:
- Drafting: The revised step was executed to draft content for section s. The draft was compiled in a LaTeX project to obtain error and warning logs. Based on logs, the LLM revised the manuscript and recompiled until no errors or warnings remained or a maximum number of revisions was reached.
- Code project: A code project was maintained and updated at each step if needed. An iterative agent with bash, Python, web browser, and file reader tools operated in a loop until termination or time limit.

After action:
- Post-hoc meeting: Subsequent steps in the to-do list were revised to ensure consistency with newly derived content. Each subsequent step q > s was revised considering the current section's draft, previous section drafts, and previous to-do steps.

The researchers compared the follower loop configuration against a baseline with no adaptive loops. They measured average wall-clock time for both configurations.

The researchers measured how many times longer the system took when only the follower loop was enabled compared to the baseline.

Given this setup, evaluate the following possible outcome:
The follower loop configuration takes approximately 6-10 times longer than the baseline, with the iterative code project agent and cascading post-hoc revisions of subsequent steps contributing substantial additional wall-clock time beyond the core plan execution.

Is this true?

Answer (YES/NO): NO